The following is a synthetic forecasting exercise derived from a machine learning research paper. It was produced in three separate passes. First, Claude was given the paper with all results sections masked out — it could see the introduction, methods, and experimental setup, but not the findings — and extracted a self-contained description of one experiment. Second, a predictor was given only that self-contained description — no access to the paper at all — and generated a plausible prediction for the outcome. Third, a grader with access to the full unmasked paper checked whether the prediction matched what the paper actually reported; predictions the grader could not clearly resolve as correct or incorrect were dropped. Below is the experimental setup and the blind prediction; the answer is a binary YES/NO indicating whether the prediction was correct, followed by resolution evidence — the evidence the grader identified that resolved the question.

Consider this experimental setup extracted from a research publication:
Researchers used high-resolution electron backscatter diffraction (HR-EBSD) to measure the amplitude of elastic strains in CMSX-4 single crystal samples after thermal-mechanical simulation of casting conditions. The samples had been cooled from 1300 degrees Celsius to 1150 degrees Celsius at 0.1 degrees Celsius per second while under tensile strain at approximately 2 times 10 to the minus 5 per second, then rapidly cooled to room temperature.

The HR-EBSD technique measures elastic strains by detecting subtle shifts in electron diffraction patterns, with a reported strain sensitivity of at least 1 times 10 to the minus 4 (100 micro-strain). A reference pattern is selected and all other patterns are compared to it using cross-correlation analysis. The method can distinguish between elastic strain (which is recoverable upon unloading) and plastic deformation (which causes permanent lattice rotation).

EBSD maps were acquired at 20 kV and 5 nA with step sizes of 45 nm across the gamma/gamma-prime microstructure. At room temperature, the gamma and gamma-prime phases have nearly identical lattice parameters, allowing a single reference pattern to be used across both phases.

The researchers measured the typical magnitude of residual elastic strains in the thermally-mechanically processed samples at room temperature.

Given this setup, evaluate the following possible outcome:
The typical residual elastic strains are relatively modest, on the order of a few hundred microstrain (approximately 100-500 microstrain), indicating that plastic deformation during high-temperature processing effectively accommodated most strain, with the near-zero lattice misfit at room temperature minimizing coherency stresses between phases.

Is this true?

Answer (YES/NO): NO